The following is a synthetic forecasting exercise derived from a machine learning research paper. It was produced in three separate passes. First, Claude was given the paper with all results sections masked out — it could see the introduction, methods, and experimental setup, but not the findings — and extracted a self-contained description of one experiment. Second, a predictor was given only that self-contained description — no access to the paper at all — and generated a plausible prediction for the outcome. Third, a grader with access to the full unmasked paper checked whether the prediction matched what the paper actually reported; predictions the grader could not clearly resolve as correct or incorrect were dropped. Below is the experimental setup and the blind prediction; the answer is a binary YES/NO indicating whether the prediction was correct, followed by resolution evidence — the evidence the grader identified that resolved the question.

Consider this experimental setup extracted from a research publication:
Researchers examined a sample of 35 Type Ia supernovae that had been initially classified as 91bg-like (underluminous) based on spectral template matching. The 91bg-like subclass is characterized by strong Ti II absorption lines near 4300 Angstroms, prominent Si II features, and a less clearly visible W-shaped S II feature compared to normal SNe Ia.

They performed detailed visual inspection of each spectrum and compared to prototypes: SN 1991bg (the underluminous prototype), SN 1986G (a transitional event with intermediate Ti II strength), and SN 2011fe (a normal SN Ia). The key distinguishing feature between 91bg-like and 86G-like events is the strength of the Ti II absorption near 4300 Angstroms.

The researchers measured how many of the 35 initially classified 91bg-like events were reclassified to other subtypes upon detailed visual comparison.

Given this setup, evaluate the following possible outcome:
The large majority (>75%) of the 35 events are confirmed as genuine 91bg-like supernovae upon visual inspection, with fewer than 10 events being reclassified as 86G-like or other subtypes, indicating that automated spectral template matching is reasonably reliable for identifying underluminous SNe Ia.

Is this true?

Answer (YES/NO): NO